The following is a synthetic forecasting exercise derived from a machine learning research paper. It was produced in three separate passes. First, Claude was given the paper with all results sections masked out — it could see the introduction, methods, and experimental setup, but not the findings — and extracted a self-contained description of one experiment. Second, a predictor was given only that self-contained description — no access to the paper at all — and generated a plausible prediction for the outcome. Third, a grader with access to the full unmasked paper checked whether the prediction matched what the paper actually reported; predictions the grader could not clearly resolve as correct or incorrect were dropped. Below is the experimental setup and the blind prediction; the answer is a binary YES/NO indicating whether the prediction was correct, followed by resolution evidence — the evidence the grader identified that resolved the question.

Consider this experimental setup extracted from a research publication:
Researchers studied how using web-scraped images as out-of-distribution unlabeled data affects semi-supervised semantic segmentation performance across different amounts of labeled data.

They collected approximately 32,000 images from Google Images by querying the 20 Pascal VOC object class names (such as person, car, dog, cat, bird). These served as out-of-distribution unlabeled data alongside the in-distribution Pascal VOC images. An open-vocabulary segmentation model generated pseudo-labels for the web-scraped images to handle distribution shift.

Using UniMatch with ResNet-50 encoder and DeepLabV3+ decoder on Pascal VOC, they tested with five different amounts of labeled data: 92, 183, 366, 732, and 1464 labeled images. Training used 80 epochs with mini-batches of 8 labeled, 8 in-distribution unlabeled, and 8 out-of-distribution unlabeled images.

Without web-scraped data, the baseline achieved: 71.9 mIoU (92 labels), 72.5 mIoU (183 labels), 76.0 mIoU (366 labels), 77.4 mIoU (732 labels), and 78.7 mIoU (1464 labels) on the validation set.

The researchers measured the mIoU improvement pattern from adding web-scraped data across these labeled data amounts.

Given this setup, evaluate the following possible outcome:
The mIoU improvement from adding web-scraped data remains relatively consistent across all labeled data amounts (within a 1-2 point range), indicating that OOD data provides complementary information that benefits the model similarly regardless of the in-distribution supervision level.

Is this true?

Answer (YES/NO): NO